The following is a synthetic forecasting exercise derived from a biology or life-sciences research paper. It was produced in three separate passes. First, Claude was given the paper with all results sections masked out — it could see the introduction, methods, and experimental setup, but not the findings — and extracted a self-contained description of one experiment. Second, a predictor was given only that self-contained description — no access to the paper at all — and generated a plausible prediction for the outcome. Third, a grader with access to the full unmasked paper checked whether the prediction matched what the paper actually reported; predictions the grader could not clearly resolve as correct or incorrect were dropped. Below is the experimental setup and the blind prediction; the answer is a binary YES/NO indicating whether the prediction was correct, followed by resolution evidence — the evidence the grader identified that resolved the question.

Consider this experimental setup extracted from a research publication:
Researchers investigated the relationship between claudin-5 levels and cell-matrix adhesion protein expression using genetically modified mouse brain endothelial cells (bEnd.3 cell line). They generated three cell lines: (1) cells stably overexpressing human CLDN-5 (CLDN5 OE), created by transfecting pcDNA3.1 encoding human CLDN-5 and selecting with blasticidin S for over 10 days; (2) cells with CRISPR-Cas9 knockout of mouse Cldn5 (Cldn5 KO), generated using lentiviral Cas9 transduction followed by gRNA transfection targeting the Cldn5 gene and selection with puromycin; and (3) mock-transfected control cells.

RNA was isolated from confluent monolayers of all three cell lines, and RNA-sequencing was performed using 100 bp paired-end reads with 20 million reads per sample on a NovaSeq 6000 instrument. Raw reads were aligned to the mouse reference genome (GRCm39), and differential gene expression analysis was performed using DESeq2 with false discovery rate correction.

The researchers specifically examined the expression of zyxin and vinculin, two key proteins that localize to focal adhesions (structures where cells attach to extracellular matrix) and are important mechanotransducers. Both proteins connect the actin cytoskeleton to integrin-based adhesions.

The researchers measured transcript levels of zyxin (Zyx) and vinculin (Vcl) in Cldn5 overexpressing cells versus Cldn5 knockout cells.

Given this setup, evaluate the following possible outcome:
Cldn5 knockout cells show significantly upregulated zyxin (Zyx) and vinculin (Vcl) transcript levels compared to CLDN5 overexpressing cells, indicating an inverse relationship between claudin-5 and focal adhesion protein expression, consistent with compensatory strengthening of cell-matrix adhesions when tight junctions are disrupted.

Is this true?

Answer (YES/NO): YES